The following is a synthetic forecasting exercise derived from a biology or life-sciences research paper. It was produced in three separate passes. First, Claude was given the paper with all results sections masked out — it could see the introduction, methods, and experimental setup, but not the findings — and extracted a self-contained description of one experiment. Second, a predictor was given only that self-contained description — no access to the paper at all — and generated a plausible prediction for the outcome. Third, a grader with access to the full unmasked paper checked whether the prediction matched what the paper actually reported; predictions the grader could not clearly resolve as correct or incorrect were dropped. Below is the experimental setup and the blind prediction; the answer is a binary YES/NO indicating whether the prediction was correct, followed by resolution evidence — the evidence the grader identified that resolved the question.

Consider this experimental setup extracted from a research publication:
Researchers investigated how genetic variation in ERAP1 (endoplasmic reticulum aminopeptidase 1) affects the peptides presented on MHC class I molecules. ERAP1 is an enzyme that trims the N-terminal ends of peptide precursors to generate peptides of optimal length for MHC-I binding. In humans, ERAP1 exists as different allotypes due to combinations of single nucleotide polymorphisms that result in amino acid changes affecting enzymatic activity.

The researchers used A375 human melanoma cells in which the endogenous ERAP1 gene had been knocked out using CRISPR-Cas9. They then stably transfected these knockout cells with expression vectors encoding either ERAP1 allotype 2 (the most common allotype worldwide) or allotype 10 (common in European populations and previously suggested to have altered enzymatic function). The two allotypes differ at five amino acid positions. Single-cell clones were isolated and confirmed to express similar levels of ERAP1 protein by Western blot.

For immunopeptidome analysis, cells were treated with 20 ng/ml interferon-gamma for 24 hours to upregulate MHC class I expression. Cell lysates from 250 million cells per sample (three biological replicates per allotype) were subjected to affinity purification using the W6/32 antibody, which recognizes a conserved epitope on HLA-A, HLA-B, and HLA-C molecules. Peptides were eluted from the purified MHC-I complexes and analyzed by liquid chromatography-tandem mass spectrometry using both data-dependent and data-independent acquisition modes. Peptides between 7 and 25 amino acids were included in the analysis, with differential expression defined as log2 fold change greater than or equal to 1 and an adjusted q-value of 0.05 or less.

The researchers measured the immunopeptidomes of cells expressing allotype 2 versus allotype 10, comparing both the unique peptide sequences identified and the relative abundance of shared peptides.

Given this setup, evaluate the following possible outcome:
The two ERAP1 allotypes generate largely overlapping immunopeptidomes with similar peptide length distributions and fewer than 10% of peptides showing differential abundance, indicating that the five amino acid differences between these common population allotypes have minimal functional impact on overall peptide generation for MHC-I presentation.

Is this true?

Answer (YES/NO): NO